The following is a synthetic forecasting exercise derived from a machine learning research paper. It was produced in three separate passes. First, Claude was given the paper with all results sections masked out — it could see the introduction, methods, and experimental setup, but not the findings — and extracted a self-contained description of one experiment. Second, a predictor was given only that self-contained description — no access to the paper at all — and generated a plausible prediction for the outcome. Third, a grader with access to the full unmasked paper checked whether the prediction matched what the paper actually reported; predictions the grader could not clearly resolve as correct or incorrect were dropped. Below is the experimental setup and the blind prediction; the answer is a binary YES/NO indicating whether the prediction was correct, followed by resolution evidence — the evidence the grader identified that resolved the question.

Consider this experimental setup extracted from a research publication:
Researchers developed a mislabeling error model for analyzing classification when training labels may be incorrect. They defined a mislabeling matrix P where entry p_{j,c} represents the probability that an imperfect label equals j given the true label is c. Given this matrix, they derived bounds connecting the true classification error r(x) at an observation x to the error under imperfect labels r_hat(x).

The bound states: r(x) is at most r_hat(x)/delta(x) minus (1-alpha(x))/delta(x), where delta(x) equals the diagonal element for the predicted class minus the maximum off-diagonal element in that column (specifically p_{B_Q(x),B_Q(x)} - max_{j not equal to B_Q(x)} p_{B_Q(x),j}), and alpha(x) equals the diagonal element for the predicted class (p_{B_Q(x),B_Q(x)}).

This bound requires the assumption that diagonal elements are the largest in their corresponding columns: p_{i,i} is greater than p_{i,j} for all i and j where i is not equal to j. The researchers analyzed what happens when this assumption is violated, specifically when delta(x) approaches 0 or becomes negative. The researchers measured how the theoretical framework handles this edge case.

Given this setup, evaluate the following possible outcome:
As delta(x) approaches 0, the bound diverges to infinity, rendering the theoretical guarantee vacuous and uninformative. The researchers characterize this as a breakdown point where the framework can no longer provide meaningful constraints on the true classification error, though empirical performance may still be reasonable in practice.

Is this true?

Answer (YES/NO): NO